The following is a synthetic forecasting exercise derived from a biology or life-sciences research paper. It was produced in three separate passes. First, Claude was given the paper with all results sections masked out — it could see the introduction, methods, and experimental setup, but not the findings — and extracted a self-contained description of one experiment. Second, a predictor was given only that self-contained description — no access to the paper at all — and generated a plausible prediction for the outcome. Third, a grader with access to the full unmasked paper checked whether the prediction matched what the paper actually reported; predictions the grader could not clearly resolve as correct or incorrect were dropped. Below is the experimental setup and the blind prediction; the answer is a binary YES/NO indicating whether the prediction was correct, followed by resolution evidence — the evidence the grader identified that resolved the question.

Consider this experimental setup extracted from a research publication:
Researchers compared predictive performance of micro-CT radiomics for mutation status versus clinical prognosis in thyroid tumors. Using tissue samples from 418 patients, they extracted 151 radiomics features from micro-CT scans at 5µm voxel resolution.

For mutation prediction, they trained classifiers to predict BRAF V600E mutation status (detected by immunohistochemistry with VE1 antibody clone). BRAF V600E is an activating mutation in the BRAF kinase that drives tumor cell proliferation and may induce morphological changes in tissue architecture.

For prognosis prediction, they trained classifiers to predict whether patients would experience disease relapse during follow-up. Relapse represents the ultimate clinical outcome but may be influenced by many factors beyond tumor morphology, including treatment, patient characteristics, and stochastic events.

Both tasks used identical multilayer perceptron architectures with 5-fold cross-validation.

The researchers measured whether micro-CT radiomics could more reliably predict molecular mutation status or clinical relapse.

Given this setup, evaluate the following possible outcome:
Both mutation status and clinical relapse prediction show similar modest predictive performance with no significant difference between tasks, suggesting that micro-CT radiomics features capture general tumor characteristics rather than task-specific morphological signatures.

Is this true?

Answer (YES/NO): NO